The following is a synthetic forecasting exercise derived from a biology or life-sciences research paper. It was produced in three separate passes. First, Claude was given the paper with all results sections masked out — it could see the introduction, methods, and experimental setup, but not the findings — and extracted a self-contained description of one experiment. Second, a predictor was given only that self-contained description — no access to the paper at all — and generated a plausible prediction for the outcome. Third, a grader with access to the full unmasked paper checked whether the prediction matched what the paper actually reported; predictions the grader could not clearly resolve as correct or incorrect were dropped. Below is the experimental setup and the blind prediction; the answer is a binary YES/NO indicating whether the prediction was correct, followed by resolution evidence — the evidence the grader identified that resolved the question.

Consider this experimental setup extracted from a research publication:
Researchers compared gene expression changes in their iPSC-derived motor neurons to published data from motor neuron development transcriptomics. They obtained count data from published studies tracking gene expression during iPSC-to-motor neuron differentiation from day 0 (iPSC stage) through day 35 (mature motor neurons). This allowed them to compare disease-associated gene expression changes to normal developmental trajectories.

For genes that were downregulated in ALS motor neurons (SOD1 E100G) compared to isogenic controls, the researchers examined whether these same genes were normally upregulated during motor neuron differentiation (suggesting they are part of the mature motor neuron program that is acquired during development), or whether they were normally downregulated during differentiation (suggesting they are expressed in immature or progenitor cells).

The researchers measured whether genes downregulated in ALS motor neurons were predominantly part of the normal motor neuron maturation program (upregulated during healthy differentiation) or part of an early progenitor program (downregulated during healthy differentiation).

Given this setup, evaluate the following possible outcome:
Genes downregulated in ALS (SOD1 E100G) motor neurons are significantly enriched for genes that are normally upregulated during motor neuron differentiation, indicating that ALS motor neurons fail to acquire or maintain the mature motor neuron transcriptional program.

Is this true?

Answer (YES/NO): YES